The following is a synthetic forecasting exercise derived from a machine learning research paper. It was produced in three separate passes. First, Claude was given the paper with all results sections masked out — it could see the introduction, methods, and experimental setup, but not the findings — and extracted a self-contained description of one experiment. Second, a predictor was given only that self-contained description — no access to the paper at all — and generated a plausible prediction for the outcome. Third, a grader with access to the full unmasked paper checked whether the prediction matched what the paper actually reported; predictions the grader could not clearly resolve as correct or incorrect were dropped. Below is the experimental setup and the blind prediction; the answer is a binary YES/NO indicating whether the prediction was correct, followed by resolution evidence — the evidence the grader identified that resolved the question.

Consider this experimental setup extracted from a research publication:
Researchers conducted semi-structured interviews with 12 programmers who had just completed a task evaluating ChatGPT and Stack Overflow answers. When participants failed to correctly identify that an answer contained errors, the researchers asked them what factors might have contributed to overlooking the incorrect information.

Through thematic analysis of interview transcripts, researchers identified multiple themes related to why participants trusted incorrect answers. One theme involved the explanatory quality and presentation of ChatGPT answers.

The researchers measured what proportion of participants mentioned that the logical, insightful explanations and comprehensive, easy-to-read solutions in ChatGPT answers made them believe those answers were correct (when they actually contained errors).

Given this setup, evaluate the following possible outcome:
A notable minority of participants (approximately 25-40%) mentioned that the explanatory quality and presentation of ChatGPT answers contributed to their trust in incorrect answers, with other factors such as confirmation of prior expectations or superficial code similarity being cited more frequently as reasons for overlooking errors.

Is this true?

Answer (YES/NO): NO